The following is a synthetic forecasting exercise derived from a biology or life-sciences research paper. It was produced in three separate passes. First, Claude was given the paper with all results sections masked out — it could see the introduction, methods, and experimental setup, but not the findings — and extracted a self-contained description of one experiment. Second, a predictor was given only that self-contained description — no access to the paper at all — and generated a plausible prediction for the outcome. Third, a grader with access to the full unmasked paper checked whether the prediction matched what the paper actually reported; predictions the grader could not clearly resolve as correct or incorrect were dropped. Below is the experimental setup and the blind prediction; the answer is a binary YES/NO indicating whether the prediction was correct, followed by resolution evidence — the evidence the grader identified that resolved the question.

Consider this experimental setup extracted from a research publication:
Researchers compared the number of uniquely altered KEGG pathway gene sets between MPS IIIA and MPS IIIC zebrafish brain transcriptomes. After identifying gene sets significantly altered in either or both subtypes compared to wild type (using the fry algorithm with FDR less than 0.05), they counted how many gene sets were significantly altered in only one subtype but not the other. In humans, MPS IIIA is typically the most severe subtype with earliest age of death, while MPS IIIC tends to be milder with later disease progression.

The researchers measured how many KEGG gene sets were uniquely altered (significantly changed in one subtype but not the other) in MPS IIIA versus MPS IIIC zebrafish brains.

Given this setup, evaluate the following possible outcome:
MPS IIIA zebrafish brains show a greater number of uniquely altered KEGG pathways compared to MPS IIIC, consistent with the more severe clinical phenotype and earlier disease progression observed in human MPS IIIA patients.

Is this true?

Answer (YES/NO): YES